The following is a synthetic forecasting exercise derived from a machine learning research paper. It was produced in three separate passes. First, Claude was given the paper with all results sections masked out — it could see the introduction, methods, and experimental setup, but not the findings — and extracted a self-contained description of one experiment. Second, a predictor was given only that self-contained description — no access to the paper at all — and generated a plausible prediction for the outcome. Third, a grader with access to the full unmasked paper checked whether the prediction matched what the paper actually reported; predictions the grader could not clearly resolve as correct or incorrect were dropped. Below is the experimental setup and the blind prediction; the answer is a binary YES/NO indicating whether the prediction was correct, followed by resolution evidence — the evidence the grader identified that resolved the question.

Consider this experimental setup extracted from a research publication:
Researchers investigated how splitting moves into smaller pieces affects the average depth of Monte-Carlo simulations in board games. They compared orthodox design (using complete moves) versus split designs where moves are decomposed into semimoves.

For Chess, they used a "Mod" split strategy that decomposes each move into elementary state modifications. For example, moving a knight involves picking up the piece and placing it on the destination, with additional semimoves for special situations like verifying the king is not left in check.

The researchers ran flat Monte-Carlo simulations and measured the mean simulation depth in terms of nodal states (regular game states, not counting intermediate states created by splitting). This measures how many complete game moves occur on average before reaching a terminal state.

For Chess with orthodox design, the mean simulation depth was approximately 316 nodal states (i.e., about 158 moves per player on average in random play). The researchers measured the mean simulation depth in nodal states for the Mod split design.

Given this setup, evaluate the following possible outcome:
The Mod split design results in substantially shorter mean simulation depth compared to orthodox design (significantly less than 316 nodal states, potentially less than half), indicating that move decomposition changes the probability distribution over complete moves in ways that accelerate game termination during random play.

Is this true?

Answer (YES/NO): NO